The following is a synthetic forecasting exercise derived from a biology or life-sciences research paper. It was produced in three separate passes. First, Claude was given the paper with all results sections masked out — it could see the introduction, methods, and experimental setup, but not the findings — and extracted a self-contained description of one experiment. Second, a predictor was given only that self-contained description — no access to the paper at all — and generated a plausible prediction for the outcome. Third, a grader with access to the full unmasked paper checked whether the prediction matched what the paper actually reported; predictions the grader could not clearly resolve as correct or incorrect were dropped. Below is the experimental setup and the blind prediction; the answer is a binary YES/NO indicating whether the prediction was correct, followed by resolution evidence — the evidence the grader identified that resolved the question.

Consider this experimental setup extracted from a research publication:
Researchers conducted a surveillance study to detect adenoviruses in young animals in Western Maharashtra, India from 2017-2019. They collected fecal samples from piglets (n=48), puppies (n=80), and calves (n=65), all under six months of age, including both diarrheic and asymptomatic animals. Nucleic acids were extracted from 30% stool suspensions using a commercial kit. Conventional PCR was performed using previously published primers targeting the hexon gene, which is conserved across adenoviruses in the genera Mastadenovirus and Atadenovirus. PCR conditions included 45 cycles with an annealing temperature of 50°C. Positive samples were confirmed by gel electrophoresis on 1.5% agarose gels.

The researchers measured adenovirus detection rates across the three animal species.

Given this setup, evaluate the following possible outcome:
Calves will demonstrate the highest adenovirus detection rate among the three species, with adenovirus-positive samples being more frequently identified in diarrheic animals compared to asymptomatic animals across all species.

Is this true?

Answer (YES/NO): NO